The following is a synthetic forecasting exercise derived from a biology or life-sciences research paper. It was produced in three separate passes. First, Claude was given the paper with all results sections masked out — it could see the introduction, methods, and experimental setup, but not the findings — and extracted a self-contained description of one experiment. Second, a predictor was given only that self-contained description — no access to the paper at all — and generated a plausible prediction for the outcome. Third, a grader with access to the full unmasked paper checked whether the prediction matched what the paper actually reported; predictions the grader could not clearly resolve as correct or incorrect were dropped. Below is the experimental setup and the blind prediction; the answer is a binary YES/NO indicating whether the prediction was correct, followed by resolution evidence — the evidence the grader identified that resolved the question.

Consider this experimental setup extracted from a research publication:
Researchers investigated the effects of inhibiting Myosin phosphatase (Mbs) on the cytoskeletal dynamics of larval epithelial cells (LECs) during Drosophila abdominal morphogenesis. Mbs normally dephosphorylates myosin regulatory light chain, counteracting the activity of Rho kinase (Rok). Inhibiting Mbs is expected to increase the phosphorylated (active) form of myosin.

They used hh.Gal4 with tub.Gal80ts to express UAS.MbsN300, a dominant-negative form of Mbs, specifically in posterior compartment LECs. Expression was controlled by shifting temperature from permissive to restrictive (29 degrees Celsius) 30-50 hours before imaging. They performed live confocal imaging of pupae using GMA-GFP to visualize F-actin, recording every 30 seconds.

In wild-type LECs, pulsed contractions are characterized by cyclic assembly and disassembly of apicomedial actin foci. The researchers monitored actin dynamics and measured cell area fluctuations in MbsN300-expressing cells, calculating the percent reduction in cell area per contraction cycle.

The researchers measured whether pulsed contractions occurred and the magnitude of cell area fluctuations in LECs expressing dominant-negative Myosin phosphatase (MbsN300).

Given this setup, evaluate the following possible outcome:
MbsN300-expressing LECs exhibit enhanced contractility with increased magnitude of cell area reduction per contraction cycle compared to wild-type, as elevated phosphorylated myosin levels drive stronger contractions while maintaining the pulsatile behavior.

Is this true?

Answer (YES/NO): NO